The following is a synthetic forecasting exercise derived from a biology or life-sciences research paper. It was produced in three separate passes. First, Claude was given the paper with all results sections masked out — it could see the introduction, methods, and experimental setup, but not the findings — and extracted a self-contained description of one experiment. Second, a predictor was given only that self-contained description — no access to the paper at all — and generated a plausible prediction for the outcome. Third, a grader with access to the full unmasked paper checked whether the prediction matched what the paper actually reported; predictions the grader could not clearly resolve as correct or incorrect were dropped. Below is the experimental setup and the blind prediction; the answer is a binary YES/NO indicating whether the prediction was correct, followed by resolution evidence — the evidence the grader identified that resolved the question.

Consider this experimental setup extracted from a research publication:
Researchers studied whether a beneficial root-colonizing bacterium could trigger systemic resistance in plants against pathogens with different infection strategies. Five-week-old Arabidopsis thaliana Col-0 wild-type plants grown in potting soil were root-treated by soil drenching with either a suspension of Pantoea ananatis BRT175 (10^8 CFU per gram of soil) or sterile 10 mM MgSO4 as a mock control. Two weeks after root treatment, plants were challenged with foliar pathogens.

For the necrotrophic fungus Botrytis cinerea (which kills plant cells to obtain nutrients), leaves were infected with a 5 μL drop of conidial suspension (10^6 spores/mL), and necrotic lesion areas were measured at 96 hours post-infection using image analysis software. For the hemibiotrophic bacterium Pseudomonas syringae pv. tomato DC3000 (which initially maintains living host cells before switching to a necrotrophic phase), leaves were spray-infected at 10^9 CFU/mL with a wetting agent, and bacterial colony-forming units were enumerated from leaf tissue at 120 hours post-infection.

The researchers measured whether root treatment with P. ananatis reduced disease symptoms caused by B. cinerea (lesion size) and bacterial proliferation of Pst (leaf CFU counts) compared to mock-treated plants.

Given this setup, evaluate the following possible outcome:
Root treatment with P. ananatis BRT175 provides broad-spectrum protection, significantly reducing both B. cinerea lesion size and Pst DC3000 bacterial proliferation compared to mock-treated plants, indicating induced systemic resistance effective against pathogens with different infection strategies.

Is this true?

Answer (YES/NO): NO